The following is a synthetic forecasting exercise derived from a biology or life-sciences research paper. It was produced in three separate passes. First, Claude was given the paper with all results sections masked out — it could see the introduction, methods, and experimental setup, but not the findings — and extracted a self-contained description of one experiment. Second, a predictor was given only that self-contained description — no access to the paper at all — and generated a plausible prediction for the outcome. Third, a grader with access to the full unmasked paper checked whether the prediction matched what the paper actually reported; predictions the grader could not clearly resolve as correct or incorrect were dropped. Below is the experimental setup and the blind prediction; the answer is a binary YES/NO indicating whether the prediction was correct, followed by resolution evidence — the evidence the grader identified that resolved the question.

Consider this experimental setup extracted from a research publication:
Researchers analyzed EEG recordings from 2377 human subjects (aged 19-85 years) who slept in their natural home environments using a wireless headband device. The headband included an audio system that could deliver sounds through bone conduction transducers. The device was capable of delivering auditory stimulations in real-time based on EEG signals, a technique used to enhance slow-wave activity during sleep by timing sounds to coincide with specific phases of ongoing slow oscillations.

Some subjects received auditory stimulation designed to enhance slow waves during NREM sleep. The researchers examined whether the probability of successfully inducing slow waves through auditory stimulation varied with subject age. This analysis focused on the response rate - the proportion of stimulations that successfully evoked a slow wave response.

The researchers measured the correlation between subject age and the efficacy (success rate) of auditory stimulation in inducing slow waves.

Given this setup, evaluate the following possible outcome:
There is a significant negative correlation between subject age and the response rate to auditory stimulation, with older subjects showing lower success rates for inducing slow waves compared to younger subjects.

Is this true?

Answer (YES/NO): YES